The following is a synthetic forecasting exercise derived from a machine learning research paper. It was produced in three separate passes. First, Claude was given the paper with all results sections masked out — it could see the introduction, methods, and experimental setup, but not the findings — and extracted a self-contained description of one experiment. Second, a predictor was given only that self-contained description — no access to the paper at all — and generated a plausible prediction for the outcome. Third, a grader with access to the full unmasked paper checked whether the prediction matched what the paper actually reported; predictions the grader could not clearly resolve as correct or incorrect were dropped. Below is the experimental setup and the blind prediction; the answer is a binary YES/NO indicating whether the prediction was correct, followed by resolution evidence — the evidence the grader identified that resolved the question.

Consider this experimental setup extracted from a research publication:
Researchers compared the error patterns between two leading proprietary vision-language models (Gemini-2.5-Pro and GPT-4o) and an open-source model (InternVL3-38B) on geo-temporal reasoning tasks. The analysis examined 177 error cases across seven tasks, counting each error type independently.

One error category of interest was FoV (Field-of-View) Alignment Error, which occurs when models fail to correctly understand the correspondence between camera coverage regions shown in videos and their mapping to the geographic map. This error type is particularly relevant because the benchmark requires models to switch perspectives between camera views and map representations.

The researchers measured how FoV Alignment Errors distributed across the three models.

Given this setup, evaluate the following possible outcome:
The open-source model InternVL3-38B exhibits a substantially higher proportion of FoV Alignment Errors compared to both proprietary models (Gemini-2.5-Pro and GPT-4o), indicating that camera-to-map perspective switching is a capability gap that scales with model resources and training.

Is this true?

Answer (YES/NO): NO